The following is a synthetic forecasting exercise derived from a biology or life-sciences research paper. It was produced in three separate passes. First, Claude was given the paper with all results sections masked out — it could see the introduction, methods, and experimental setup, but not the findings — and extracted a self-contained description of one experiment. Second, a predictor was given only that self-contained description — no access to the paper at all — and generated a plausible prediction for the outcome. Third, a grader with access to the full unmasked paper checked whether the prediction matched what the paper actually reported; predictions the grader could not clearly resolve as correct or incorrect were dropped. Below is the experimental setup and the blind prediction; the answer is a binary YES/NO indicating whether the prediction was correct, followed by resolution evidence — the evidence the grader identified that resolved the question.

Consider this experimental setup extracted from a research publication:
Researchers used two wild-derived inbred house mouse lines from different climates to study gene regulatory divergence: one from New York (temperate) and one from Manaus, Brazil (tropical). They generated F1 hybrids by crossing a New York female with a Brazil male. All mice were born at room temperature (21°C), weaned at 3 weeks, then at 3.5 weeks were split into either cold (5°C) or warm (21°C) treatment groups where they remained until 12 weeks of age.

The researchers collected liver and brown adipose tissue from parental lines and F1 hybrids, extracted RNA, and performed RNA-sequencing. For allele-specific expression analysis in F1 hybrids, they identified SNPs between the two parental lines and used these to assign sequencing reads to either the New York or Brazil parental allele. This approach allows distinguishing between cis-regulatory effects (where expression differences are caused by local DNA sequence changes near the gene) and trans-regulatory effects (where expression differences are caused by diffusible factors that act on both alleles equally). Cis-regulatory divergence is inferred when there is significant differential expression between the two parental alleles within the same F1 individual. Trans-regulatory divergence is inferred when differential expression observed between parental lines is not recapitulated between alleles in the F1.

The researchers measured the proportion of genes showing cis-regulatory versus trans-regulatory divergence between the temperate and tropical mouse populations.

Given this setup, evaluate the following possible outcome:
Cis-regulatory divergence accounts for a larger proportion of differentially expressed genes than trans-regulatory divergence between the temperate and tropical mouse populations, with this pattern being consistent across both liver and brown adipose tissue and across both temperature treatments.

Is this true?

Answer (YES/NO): YES